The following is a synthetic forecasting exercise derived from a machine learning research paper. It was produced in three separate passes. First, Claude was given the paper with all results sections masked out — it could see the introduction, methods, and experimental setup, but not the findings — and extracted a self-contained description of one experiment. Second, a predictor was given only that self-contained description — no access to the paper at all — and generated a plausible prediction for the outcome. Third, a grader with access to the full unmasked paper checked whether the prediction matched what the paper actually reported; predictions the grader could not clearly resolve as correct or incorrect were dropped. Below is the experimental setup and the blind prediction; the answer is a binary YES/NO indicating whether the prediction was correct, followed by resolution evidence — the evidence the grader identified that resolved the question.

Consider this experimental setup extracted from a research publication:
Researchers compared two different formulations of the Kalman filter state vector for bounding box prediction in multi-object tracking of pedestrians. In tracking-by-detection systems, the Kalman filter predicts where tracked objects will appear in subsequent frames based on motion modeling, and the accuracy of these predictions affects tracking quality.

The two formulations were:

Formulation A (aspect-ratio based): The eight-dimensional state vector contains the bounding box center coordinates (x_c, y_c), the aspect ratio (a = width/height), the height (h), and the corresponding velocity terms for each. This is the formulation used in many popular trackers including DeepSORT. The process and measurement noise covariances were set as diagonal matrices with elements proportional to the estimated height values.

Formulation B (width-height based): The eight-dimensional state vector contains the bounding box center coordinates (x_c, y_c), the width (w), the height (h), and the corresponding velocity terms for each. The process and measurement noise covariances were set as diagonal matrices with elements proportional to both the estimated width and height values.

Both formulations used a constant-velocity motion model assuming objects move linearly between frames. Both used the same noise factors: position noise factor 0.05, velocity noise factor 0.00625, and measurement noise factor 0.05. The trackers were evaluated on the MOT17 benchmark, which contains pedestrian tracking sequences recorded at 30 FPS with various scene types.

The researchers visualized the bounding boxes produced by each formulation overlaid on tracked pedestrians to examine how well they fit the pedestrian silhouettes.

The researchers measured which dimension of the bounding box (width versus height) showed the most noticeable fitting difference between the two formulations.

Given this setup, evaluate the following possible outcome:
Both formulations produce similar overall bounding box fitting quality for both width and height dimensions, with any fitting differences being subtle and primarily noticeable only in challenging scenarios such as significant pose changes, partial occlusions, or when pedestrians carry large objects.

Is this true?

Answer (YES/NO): NO